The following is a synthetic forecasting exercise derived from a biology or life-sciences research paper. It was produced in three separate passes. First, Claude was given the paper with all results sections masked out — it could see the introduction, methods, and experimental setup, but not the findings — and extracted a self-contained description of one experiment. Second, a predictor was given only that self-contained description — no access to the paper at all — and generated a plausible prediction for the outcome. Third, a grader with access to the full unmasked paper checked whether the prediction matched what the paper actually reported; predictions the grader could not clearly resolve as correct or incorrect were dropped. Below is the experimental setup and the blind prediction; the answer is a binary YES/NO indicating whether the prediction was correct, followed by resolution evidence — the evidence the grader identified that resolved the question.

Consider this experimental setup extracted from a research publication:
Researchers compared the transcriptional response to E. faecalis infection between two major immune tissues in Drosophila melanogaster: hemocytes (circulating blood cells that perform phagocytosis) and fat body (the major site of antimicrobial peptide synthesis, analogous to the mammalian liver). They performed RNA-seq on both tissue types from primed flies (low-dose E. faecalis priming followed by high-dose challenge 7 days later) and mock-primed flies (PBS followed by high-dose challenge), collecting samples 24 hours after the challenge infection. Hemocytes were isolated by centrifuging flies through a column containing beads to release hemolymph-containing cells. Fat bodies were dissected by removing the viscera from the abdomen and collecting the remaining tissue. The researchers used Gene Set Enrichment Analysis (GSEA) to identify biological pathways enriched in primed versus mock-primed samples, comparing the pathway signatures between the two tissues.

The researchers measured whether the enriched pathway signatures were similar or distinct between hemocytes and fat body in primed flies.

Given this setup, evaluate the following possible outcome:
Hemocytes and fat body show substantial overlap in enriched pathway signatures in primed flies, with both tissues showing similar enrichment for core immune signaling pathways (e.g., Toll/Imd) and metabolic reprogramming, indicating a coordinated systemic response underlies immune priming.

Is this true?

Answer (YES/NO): NO